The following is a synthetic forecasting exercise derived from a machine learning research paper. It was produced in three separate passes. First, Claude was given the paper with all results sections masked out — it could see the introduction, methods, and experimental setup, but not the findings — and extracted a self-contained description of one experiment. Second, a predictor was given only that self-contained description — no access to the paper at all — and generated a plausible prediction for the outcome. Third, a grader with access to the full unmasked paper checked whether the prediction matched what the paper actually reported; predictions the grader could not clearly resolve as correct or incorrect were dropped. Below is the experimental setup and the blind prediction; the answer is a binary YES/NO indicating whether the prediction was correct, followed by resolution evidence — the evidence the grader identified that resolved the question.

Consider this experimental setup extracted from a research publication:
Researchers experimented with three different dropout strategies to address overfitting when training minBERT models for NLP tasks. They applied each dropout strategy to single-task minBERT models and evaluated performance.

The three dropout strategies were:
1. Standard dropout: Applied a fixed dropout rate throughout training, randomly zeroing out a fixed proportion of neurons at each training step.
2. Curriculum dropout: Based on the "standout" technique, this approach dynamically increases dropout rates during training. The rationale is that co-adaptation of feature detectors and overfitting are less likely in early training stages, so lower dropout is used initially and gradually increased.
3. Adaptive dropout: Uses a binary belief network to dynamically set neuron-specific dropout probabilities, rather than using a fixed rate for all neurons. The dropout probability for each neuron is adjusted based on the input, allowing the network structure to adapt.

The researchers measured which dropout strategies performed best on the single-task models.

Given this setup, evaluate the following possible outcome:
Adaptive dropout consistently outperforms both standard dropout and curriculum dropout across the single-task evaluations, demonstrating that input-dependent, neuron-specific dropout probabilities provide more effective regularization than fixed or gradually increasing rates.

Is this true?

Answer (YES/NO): NO